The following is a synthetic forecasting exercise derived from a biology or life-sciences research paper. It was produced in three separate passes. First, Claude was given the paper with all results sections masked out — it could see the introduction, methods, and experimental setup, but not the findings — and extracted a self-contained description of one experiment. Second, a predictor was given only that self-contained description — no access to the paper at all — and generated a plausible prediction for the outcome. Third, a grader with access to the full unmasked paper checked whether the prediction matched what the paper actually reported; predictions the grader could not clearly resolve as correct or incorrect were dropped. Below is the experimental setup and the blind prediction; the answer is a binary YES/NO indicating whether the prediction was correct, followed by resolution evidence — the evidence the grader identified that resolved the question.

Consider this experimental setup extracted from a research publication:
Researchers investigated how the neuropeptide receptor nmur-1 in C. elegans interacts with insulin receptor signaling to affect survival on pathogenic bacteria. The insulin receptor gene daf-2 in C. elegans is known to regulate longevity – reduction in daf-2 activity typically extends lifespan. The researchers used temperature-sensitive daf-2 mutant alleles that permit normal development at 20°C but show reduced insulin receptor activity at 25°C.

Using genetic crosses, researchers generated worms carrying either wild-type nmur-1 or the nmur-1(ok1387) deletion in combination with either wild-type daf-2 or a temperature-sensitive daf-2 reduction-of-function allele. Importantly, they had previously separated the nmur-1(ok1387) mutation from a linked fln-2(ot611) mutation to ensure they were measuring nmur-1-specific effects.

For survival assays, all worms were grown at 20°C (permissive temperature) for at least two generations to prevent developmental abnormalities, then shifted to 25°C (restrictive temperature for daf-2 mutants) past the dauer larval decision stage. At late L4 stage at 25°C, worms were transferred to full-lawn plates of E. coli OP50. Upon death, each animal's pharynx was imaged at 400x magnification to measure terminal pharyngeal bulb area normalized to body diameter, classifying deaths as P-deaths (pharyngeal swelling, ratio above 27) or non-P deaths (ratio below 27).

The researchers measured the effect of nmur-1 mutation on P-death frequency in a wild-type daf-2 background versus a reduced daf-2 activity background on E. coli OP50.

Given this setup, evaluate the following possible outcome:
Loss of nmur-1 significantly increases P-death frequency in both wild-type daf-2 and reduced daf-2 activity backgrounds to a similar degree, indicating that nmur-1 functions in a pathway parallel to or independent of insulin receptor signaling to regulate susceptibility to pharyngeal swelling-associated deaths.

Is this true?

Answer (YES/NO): NO